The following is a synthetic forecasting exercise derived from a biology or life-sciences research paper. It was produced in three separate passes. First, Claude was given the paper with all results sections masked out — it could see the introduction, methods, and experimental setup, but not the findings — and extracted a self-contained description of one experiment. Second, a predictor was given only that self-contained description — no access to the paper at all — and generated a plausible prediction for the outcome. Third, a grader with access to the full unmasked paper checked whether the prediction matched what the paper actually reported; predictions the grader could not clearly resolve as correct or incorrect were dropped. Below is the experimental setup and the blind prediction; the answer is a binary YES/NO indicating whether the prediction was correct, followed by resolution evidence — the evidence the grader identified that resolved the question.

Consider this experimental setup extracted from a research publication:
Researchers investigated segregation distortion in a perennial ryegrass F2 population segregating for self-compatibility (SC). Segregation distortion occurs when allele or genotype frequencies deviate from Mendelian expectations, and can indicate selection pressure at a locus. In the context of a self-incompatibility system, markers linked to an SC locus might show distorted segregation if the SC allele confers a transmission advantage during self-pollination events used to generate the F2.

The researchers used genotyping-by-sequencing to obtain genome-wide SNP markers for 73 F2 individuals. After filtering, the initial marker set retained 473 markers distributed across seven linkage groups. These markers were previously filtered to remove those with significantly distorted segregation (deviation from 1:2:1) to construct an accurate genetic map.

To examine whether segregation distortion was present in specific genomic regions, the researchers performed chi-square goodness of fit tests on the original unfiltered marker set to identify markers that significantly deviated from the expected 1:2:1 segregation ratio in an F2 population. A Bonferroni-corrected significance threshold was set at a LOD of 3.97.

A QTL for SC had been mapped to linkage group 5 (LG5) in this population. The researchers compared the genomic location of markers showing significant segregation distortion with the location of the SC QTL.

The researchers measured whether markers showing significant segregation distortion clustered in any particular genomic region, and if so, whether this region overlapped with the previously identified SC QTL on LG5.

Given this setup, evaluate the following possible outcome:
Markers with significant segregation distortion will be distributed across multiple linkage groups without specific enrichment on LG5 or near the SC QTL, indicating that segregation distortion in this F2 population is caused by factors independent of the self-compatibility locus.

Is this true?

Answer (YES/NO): NO